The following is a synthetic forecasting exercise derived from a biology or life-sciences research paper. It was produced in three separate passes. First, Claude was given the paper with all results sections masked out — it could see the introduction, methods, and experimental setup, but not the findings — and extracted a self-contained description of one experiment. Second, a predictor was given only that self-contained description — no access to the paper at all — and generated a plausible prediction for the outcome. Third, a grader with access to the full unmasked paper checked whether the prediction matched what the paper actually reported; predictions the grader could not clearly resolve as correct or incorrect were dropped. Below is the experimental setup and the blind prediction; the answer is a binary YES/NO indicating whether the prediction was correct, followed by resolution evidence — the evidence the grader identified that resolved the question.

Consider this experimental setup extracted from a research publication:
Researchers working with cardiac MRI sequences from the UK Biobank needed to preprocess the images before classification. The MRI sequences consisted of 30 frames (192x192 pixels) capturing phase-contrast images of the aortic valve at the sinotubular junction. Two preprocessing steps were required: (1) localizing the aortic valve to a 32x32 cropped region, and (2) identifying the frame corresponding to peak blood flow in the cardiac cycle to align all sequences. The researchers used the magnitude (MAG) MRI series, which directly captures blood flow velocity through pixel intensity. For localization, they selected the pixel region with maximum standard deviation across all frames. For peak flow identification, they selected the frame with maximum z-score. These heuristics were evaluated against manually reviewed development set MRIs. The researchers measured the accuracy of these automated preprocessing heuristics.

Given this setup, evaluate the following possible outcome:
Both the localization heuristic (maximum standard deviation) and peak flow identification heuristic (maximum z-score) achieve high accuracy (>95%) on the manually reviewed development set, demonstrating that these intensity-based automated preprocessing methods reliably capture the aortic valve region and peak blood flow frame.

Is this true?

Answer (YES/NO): YES